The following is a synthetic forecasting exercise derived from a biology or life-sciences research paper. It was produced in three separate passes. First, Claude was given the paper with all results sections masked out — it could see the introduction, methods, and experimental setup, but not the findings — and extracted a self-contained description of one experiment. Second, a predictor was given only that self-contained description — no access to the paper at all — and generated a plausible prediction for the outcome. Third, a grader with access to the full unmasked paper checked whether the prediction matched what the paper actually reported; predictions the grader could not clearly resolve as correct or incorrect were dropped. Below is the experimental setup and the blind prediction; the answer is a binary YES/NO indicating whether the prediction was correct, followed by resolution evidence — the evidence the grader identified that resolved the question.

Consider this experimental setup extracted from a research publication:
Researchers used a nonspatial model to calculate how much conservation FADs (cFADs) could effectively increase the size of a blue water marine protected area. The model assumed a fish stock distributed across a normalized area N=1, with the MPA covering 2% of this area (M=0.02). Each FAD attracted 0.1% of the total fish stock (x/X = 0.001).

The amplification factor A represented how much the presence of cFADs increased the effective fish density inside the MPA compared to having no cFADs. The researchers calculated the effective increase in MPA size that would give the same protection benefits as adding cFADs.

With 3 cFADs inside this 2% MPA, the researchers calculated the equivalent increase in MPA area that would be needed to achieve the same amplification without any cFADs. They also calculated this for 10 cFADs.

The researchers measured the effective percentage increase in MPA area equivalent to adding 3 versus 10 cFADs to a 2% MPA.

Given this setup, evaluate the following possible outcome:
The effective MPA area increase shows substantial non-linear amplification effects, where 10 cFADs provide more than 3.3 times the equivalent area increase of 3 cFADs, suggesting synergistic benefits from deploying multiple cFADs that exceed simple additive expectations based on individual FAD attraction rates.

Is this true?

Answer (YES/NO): NO